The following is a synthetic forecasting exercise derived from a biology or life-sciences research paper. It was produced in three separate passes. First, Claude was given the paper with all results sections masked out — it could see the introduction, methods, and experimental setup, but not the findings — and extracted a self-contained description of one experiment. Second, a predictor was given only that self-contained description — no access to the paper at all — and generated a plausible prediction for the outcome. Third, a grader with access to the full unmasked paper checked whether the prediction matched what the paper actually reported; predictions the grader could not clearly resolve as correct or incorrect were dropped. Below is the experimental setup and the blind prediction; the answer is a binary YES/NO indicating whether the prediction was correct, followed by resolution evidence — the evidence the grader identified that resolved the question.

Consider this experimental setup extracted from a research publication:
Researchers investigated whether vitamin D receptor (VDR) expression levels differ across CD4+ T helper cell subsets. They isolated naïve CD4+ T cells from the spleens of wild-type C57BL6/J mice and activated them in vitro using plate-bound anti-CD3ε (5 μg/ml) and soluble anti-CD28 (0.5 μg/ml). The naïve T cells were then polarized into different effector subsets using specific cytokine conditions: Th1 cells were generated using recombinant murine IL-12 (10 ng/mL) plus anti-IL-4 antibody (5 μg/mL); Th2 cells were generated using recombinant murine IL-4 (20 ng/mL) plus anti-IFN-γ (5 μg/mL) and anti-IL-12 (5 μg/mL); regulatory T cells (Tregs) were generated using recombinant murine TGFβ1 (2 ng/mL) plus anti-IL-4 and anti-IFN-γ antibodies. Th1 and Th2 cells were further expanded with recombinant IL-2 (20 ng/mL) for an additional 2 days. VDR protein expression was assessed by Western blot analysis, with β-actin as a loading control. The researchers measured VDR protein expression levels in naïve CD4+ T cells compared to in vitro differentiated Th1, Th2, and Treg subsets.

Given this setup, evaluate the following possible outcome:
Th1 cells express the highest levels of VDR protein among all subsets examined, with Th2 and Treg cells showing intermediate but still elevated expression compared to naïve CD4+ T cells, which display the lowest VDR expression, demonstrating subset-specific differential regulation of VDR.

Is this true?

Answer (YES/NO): NO